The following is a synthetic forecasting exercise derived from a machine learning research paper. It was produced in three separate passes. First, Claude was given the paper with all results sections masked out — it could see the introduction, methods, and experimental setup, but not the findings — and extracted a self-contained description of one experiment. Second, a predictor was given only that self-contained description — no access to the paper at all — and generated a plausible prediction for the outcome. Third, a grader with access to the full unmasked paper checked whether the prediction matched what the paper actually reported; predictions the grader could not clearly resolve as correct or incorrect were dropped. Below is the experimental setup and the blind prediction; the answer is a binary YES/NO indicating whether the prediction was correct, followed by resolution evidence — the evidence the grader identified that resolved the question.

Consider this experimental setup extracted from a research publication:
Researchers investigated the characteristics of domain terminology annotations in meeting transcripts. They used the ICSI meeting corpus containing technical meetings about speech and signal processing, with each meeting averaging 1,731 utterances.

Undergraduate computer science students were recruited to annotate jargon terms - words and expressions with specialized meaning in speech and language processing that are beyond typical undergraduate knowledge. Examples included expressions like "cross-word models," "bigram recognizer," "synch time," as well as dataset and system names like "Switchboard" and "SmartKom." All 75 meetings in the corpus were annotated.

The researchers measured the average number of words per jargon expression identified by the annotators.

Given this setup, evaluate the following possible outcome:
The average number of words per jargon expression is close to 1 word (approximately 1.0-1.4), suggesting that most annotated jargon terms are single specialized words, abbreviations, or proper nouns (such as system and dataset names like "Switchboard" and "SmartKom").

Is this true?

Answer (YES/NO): NO